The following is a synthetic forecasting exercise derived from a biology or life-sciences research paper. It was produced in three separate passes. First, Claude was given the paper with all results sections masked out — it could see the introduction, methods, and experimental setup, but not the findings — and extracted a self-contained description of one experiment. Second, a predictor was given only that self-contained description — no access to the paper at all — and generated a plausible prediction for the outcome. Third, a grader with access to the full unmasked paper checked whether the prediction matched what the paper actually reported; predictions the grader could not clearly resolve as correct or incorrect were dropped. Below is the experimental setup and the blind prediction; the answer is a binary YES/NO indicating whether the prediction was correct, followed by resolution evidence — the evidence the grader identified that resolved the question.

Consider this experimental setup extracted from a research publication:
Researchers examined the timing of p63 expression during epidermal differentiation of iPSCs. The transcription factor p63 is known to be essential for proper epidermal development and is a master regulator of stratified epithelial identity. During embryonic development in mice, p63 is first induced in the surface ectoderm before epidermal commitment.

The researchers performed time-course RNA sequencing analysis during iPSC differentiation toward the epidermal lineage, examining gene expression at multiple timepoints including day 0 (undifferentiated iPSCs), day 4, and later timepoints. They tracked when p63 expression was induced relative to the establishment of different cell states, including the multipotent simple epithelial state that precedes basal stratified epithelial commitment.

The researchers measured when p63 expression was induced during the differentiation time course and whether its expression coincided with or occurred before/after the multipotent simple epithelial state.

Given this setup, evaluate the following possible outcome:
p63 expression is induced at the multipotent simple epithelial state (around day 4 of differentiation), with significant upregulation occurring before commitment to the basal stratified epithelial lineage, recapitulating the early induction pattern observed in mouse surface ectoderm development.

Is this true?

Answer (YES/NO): NO